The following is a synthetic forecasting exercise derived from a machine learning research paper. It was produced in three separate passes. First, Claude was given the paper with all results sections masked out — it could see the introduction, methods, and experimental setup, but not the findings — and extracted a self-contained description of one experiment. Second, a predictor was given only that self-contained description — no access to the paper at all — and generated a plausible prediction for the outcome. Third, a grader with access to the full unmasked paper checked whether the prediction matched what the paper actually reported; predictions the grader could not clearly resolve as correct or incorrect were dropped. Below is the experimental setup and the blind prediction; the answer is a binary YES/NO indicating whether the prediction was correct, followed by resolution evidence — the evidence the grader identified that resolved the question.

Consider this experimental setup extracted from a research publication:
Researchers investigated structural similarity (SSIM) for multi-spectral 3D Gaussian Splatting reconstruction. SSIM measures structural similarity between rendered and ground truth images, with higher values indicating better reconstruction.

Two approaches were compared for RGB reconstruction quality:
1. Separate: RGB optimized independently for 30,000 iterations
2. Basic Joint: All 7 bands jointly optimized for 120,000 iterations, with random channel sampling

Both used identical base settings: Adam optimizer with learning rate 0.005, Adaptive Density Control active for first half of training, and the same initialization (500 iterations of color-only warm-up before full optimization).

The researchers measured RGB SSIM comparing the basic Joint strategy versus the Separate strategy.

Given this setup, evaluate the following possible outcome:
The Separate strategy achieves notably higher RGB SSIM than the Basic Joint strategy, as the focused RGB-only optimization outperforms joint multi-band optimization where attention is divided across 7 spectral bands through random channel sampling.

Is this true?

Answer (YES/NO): YES